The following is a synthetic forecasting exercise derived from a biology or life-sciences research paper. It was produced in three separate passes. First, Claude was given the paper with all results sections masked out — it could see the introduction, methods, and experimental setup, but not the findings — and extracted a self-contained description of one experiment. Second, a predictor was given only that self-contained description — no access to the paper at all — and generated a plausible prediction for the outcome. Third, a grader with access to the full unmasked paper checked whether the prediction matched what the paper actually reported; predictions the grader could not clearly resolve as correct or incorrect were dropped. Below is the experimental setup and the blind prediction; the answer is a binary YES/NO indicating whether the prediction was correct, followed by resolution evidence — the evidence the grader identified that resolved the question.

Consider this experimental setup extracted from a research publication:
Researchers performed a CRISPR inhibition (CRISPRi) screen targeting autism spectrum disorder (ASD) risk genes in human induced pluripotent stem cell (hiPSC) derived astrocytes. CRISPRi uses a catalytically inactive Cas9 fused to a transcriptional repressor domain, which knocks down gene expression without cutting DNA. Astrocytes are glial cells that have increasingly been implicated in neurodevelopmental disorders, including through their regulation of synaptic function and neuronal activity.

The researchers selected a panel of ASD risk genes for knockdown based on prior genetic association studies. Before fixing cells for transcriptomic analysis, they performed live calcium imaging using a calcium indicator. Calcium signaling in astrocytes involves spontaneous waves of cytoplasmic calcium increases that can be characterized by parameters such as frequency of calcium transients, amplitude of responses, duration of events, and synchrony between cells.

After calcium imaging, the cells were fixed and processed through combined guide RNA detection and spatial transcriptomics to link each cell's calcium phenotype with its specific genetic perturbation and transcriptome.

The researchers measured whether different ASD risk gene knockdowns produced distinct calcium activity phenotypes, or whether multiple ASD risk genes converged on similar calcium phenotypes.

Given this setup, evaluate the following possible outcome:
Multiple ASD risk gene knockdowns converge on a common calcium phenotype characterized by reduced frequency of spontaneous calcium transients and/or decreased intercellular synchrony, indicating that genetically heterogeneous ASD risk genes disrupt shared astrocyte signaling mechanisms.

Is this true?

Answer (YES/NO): NO